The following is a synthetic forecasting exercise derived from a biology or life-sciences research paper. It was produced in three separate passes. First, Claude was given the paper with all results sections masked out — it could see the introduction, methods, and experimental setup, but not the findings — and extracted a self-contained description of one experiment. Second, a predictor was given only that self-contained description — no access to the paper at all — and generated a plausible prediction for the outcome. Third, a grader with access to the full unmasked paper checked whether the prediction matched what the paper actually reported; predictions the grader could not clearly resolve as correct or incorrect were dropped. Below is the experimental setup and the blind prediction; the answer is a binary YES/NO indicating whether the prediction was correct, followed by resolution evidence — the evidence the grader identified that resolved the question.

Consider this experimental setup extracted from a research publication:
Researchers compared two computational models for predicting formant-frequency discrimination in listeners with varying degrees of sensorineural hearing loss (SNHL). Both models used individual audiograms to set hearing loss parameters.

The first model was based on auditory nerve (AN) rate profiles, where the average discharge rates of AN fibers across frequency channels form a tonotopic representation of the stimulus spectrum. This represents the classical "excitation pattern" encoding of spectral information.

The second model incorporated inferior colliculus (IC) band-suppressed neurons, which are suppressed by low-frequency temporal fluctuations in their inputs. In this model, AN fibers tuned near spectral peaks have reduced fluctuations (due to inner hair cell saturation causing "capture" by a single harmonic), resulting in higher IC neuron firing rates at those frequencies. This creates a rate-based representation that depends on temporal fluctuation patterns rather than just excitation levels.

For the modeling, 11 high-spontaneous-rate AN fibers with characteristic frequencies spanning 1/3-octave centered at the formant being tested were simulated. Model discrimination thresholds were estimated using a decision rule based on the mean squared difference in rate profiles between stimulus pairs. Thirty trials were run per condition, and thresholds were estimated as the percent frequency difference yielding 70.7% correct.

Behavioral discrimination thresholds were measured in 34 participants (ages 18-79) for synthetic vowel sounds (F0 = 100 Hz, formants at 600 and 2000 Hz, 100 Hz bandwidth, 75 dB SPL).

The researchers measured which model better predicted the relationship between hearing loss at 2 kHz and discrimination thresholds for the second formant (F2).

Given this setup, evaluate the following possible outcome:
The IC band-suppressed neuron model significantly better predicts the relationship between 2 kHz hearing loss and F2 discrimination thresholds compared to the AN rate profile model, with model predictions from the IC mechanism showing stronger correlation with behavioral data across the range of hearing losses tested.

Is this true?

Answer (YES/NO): YES